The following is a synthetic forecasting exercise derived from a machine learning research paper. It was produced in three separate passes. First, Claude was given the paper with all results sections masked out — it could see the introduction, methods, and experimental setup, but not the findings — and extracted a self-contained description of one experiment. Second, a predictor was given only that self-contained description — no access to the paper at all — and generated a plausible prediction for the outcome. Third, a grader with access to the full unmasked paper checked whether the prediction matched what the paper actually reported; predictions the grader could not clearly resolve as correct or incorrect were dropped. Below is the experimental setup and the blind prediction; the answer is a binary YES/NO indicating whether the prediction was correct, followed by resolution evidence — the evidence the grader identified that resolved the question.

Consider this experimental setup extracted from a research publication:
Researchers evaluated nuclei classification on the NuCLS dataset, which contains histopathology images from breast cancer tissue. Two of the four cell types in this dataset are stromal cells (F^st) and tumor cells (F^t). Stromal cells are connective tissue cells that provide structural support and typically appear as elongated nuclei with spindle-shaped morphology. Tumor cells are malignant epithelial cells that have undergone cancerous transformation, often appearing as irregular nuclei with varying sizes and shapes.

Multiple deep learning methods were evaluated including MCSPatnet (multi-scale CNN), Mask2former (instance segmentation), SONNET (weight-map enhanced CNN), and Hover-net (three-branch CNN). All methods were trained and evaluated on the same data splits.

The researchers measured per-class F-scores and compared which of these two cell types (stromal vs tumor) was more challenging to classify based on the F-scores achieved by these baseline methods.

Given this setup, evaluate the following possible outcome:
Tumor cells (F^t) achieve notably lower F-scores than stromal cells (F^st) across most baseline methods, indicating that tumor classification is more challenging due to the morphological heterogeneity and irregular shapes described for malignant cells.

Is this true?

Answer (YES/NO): NO